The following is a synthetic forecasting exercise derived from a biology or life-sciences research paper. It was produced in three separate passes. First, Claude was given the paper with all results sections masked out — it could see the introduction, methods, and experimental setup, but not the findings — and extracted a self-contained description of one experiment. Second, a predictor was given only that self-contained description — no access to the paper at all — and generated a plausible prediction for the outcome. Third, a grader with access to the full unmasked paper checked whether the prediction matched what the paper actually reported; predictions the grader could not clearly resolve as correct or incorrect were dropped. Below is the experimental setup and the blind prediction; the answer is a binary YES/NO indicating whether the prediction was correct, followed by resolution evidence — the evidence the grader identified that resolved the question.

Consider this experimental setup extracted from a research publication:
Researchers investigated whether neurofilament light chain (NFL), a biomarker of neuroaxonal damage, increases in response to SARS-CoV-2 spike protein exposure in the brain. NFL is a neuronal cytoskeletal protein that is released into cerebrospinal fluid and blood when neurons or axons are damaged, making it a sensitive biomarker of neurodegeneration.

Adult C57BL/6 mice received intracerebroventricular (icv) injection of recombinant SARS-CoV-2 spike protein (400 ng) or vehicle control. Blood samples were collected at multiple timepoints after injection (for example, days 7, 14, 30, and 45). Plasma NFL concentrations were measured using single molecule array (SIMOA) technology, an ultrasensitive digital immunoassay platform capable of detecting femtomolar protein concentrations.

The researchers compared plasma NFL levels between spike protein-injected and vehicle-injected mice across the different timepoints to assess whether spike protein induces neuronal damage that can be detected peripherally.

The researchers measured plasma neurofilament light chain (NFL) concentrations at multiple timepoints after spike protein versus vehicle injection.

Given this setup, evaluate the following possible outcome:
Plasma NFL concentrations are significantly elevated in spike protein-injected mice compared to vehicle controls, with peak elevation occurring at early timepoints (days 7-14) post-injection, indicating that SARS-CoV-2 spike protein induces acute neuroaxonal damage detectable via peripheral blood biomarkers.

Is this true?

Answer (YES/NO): NO